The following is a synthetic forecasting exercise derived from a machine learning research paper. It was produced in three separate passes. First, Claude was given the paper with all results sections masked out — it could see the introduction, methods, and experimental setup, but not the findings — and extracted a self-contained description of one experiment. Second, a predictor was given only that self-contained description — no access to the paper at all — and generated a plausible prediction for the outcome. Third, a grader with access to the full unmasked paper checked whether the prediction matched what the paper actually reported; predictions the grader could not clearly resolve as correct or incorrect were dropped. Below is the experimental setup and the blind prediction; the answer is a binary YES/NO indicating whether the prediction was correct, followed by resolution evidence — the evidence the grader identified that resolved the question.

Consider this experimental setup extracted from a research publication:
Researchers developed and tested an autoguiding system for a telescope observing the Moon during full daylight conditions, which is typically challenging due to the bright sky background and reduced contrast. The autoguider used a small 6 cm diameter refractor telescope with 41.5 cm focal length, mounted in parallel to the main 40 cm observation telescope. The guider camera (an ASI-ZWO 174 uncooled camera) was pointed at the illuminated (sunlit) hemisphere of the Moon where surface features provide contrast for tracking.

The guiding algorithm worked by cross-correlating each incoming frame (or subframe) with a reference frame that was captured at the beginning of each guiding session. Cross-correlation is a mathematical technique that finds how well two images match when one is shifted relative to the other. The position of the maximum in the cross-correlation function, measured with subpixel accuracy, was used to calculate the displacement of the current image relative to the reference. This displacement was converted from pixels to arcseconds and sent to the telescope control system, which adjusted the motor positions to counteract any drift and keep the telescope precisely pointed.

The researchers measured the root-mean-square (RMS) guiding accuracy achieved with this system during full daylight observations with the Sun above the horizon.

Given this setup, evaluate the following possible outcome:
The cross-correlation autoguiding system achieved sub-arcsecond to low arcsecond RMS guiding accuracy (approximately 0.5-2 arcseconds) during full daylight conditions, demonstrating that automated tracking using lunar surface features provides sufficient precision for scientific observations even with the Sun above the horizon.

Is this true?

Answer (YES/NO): NO